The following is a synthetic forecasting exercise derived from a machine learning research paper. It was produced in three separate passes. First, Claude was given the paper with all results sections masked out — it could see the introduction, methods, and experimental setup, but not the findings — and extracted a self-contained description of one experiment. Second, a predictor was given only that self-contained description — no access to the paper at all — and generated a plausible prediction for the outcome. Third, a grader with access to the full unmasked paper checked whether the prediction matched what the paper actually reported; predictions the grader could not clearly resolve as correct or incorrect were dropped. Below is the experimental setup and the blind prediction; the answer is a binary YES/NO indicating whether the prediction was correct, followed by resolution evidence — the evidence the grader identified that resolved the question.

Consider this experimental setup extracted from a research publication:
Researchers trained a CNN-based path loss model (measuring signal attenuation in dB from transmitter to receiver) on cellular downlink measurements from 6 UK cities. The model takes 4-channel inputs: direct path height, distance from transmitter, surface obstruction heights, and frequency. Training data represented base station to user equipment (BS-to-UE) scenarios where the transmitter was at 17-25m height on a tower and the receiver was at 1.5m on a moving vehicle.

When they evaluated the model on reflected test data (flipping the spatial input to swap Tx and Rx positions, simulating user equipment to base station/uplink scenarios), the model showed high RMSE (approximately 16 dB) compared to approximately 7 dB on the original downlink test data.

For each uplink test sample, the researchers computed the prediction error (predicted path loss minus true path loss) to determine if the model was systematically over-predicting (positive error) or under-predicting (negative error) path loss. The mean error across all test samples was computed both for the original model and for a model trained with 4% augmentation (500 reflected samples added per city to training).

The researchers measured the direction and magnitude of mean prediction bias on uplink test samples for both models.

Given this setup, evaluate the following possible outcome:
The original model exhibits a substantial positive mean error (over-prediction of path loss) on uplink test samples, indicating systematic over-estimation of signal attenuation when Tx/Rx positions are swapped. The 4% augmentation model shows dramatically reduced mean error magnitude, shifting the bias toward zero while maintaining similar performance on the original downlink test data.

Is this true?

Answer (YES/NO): NO